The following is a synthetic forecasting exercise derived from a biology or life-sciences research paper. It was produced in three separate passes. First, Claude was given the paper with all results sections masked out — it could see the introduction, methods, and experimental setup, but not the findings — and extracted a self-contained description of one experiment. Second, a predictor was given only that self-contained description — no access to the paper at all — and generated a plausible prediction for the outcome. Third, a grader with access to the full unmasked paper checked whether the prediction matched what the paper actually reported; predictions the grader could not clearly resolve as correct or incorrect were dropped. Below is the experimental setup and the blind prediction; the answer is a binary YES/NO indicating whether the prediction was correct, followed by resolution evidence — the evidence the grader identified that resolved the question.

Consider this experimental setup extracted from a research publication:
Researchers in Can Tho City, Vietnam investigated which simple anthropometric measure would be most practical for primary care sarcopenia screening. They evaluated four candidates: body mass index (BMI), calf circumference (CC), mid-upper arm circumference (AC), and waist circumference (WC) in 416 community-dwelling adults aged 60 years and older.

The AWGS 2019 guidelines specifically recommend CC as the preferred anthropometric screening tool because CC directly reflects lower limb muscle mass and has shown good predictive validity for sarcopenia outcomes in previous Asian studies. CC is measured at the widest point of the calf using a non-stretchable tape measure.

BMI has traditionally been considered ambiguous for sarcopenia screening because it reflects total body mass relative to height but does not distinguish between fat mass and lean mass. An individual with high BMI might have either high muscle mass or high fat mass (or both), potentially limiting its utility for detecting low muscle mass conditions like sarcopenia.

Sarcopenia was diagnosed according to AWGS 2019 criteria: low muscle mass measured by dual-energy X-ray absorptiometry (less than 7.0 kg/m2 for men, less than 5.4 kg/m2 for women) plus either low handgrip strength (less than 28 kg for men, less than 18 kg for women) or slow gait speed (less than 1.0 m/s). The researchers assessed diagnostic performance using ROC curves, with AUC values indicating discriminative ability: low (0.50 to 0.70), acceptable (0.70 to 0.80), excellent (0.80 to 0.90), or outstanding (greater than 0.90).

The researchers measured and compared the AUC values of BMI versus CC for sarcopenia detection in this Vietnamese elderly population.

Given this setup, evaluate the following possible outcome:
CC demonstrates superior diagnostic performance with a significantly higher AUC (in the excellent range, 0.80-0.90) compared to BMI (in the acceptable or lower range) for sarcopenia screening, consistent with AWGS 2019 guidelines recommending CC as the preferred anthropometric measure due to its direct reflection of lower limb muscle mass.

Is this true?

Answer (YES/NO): NO